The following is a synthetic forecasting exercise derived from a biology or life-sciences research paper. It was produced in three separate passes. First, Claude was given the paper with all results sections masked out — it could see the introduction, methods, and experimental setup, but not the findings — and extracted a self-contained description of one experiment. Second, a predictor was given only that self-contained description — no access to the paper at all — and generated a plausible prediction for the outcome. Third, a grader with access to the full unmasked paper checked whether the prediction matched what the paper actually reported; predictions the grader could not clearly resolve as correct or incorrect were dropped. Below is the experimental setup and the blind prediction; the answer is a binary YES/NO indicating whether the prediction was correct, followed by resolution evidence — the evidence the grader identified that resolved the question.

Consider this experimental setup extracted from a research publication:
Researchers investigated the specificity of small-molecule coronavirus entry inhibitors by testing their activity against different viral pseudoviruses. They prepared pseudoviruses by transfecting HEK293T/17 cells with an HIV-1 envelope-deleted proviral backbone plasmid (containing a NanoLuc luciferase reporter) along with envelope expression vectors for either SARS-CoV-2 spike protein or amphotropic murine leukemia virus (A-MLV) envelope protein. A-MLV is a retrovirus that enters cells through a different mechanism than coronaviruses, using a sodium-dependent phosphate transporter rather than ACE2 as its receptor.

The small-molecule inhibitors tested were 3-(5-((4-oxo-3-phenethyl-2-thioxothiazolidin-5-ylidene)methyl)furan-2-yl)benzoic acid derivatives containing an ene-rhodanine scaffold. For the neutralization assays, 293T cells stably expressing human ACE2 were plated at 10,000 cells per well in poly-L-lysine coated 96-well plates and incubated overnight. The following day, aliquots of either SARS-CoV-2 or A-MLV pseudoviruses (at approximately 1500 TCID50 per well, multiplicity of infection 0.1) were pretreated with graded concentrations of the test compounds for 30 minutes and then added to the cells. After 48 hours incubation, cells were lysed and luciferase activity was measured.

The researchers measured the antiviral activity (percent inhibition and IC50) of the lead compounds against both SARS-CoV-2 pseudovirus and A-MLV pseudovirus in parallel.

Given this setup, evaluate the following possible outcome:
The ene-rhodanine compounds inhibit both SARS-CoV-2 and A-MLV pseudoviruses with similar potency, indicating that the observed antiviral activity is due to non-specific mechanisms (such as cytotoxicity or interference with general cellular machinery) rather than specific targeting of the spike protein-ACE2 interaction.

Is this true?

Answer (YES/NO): NO